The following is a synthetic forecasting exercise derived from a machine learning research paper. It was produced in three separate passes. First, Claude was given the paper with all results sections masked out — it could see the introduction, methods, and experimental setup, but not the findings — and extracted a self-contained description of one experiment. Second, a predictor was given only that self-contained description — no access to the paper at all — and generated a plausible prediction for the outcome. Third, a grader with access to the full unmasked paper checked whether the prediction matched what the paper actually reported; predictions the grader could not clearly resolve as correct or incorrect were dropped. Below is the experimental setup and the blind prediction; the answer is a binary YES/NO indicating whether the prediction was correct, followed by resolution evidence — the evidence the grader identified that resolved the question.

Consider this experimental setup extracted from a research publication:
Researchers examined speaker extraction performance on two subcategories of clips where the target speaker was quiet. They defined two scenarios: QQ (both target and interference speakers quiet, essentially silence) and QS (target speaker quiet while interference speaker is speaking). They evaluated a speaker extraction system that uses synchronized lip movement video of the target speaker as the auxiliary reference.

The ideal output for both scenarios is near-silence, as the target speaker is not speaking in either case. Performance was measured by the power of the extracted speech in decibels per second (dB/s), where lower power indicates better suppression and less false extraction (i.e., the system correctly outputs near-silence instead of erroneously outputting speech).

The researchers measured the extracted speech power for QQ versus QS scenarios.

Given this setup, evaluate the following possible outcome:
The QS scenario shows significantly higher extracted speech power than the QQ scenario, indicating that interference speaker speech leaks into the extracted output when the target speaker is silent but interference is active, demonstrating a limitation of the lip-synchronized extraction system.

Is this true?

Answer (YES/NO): YES